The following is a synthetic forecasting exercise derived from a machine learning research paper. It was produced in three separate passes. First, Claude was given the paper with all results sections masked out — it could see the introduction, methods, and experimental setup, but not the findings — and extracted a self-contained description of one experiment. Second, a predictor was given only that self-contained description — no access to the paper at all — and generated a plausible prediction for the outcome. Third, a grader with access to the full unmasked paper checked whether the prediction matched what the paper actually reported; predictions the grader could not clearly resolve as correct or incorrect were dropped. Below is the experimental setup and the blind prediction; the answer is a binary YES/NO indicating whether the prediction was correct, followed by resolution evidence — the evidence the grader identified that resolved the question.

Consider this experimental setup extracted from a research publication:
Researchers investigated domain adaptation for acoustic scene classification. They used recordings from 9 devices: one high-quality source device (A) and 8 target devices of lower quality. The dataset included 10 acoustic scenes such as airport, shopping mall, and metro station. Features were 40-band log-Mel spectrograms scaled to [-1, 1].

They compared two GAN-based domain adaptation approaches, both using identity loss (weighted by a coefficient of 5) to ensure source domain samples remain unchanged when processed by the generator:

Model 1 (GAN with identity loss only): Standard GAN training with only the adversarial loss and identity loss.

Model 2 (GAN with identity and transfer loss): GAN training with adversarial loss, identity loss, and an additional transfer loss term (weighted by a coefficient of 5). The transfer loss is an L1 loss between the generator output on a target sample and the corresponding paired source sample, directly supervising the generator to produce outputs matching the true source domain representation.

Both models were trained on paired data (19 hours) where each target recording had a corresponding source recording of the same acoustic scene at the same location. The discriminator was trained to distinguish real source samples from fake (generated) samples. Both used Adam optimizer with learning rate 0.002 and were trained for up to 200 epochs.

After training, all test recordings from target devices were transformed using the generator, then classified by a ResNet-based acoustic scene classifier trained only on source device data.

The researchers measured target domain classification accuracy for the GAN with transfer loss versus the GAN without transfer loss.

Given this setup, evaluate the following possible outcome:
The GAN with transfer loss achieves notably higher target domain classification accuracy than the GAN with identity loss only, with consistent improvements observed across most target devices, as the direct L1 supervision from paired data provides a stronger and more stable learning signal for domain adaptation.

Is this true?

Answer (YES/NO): YES